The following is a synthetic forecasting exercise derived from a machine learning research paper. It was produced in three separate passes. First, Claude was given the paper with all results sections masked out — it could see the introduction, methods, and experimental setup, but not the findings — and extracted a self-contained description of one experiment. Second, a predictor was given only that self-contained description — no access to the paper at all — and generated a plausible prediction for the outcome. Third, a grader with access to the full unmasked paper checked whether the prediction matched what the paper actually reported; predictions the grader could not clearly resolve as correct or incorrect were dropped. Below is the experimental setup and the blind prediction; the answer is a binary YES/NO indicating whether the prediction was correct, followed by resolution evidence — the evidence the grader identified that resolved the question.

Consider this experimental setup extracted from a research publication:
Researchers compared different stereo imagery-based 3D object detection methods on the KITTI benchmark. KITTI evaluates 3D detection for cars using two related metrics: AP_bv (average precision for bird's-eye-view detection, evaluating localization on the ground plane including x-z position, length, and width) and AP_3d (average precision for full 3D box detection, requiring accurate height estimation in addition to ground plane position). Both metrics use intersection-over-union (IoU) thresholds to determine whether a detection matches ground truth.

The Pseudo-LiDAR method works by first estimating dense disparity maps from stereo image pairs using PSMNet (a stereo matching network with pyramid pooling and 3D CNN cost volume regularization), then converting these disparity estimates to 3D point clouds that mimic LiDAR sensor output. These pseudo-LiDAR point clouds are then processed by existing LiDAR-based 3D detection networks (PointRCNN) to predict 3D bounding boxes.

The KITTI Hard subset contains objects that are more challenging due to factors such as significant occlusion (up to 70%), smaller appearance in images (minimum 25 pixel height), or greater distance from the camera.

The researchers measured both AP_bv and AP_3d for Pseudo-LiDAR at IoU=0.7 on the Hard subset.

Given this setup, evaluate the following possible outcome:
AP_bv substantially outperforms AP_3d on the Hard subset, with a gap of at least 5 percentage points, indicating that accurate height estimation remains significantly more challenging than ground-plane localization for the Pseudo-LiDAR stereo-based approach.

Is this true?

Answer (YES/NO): YES